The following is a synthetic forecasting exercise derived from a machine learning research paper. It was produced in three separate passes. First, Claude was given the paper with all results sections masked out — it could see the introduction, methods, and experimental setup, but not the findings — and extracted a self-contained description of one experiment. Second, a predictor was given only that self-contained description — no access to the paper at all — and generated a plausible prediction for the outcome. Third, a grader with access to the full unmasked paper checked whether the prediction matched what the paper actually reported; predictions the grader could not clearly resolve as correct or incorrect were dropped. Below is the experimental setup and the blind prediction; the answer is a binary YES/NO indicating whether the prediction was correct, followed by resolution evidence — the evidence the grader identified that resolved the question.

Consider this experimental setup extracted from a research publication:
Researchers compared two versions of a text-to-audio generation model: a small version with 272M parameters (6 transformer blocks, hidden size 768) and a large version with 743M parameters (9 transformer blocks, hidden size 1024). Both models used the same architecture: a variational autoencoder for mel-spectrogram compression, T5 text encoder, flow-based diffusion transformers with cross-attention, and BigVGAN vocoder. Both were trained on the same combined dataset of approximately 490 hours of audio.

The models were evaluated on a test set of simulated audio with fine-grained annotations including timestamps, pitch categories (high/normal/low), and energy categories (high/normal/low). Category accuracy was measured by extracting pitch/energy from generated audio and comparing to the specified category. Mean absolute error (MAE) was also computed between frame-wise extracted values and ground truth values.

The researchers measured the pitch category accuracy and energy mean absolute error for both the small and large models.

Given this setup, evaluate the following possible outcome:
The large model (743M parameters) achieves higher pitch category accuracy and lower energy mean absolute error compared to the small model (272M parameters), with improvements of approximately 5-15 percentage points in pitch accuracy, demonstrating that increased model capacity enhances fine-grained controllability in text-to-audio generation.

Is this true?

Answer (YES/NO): NO